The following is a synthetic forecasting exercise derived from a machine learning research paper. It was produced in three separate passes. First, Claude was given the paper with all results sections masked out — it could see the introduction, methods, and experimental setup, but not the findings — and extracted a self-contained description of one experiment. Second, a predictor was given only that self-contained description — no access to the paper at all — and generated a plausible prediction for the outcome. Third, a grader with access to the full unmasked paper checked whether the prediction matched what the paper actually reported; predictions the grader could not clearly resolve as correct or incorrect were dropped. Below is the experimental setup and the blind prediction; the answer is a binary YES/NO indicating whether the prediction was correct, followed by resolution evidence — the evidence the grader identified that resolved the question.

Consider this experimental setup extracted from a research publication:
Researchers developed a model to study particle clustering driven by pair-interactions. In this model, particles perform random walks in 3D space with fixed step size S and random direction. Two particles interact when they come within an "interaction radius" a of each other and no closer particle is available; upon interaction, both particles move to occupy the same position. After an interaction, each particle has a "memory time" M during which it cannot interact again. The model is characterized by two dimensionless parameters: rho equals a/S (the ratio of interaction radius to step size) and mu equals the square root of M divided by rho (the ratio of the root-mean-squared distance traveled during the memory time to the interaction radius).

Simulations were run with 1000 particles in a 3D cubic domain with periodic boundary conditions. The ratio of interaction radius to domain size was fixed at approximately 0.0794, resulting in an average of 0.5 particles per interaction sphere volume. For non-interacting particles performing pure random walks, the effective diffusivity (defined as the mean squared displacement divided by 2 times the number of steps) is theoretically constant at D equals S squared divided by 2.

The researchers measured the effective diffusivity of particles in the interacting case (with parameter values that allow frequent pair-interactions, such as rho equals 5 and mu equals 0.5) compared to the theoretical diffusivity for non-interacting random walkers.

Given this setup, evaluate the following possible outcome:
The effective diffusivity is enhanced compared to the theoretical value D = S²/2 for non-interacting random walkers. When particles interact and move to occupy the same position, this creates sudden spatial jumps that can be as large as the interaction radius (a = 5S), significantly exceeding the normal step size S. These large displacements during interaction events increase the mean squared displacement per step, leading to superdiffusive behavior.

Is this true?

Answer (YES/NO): NO